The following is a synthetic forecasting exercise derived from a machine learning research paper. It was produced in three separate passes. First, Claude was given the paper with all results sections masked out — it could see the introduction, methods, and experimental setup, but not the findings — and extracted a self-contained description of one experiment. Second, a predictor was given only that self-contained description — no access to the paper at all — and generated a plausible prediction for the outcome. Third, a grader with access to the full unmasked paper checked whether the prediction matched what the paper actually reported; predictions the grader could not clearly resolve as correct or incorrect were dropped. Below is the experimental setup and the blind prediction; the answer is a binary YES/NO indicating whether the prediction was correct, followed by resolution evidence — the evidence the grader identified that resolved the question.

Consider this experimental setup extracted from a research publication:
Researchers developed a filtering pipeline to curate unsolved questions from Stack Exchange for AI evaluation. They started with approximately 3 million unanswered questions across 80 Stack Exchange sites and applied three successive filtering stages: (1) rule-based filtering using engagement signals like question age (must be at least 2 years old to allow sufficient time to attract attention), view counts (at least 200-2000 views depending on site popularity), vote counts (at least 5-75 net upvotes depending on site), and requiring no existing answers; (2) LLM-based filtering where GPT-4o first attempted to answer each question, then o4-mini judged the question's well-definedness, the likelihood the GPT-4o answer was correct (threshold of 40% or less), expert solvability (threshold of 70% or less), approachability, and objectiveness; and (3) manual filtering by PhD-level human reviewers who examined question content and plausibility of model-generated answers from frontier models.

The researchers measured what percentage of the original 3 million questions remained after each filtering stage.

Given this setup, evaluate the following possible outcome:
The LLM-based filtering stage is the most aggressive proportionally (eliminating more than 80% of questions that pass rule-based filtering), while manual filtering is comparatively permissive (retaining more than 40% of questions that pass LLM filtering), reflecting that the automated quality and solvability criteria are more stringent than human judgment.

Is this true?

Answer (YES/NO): NO